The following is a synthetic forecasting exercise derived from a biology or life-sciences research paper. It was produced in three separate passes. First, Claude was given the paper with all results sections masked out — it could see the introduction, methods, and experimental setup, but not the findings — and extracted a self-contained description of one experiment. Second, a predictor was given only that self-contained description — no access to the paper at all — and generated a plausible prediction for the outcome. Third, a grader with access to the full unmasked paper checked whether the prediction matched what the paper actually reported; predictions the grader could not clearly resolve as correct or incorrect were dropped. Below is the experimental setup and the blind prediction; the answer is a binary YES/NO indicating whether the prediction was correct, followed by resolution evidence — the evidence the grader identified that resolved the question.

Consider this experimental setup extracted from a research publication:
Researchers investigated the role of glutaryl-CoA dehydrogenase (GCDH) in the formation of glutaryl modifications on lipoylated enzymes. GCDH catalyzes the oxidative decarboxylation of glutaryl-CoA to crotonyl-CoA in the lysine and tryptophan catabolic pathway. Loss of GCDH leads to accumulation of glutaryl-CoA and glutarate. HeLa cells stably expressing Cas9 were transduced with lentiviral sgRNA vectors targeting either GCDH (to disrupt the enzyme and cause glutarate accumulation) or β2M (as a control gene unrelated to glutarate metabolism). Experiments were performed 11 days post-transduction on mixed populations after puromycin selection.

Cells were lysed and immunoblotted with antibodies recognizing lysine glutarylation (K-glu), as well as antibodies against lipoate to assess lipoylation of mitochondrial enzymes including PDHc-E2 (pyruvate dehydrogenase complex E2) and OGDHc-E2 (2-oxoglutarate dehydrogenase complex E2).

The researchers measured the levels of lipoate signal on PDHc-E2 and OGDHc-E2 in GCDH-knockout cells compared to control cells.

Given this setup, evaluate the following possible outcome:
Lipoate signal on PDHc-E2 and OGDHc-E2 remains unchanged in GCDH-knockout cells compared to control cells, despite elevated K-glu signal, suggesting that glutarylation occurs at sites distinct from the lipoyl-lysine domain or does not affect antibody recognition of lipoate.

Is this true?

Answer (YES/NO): NO